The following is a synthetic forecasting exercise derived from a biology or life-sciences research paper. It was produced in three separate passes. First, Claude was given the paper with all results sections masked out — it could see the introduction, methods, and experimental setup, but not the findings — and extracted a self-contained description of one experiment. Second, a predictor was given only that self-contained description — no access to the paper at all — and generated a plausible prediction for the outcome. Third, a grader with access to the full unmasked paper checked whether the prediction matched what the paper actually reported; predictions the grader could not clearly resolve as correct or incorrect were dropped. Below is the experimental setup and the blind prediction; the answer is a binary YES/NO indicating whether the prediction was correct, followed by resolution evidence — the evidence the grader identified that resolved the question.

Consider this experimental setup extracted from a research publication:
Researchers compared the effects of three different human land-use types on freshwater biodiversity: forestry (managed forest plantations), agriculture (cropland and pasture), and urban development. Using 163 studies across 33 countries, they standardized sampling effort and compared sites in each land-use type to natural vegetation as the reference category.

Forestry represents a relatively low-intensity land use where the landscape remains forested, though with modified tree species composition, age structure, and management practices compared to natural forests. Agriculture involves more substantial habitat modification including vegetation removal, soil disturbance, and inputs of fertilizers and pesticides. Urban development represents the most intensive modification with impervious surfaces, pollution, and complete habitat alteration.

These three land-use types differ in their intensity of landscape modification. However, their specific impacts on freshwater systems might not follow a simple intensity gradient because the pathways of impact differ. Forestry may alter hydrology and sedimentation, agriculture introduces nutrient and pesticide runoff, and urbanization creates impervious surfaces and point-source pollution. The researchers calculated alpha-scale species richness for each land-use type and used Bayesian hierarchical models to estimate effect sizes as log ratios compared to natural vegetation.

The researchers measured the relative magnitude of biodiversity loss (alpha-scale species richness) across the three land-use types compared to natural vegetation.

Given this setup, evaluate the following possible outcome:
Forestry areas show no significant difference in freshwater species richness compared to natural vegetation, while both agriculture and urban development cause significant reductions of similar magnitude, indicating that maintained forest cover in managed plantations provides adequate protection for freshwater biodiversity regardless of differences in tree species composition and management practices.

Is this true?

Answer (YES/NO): NO